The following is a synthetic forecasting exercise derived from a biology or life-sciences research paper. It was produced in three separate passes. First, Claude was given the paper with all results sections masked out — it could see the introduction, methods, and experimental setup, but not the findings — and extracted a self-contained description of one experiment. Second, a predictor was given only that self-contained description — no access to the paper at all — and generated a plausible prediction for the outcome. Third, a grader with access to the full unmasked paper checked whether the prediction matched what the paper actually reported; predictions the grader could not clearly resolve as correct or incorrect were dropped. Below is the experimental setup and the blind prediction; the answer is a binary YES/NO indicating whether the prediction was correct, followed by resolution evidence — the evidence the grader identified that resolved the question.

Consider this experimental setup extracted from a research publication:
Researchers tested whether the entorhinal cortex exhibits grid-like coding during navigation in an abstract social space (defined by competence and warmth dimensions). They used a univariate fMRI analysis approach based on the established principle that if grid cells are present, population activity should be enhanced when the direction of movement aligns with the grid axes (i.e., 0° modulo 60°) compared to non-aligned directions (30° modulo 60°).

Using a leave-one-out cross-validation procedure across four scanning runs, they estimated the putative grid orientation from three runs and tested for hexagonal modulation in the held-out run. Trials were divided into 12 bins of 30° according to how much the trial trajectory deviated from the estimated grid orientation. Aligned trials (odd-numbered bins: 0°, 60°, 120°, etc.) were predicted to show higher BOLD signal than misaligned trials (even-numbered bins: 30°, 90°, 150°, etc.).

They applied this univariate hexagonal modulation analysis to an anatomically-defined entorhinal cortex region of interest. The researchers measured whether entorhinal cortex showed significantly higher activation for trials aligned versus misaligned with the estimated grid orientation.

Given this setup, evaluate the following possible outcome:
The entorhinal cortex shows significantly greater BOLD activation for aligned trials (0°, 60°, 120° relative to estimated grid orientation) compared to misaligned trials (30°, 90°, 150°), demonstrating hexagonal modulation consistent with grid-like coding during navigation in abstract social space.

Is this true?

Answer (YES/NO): NO